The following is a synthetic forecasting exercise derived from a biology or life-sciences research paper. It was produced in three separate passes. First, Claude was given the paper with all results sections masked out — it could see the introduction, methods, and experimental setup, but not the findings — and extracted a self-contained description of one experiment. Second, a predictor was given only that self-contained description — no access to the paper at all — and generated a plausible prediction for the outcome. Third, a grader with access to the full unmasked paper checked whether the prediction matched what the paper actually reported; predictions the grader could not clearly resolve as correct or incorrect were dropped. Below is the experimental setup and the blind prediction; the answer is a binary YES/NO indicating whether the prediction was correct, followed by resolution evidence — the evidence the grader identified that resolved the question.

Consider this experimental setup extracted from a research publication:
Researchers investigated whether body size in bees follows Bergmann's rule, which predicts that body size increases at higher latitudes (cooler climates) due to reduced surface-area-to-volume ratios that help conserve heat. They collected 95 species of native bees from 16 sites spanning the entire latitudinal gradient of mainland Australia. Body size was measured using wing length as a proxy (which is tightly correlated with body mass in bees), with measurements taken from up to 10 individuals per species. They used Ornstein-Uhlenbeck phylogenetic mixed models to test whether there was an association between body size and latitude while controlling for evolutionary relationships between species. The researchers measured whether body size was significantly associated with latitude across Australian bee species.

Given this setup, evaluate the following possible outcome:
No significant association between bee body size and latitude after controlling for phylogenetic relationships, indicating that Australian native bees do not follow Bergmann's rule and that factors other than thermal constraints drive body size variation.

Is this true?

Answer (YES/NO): YES